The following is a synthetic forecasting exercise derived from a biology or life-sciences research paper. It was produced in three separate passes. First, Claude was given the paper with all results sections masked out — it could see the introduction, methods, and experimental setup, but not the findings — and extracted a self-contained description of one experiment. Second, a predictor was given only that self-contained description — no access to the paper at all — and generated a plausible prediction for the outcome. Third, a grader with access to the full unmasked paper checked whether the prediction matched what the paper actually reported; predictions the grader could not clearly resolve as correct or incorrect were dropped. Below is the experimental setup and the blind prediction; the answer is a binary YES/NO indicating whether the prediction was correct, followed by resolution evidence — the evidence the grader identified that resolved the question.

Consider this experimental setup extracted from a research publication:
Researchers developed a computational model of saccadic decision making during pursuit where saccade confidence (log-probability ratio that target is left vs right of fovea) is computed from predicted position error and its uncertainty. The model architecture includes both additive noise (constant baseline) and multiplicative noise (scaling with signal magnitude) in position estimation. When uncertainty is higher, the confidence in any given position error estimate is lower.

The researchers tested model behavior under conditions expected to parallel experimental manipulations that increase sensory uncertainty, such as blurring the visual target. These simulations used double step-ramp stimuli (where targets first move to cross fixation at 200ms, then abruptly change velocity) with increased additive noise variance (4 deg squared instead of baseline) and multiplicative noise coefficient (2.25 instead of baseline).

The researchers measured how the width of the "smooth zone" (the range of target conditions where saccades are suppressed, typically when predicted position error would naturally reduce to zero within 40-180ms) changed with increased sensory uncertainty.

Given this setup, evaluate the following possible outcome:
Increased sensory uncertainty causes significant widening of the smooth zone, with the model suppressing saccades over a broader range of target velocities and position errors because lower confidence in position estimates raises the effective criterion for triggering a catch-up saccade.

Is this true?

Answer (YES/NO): YES